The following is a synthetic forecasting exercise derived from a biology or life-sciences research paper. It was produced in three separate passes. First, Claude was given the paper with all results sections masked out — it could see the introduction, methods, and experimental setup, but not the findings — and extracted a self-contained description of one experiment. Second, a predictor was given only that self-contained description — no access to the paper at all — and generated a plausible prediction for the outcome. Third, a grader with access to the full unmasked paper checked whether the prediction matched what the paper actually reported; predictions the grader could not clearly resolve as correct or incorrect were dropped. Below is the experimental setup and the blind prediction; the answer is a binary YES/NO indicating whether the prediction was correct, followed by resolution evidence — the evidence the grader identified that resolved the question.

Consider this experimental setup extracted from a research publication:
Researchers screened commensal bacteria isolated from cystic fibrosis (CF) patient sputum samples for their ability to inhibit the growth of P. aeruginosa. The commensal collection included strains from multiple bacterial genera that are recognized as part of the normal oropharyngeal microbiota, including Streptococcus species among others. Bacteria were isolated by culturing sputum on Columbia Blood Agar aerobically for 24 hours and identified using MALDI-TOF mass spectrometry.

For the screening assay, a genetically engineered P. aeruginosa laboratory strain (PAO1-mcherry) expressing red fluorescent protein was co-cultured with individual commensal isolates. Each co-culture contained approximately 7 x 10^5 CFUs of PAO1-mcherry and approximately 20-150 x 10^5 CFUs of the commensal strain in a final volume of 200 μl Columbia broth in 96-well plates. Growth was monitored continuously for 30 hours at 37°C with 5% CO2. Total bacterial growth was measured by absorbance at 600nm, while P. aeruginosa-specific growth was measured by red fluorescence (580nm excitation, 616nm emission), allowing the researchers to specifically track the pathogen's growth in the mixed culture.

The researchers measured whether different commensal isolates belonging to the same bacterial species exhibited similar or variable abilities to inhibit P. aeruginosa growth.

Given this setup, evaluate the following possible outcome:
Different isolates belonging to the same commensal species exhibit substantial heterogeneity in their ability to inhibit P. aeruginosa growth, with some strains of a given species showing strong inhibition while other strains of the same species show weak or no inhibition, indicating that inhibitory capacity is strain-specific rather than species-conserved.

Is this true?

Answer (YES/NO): YES